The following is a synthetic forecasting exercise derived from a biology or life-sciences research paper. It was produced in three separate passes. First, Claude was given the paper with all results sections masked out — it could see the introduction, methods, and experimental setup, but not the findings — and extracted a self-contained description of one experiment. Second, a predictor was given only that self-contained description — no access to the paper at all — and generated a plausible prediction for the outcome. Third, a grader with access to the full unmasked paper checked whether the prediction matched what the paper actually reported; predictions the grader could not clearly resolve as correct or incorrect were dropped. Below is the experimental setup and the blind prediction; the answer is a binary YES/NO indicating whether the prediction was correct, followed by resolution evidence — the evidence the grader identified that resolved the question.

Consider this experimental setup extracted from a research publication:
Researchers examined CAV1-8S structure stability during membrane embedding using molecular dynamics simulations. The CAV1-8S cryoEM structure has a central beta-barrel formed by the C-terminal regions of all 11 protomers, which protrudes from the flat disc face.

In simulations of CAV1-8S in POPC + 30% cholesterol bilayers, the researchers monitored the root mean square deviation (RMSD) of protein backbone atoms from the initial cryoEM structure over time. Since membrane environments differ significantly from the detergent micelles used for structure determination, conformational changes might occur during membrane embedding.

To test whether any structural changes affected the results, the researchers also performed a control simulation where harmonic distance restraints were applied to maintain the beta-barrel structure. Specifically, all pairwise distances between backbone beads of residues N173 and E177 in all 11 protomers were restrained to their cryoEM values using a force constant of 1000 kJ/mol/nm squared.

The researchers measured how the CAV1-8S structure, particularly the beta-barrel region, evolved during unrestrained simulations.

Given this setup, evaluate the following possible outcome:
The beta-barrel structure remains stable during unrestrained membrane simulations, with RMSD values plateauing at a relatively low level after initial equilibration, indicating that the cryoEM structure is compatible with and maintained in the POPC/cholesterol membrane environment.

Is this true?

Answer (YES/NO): NO